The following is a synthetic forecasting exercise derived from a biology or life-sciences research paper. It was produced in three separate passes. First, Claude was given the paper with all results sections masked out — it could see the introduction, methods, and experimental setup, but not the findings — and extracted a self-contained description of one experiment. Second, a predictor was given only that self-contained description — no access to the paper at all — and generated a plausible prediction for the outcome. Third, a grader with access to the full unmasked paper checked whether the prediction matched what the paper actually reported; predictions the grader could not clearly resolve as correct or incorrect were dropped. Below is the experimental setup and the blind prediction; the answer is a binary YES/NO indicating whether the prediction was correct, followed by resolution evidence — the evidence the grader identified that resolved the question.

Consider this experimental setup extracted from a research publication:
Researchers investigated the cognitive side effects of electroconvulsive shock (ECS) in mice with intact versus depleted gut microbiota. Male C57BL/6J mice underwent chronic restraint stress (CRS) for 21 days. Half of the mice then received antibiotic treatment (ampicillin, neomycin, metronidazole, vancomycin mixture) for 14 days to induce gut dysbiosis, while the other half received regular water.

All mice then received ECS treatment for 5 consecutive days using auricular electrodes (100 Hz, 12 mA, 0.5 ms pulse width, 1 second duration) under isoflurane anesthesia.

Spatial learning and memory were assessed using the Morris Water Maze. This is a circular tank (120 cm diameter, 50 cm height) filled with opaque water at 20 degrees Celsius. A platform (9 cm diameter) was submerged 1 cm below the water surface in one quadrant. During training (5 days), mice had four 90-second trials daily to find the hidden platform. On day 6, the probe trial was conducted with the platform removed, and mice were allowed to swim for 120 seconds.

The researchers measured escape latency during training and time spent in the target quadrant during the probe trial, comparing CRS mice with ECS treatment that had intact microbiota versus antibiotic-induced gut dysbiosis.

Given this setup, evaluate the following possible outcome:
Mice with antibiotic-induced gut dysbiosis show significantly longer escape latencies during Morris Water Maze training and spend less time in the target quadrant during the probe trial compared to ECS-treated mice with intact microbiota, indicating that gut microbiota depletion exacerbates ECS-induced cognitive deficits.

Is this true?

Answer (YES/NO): YES